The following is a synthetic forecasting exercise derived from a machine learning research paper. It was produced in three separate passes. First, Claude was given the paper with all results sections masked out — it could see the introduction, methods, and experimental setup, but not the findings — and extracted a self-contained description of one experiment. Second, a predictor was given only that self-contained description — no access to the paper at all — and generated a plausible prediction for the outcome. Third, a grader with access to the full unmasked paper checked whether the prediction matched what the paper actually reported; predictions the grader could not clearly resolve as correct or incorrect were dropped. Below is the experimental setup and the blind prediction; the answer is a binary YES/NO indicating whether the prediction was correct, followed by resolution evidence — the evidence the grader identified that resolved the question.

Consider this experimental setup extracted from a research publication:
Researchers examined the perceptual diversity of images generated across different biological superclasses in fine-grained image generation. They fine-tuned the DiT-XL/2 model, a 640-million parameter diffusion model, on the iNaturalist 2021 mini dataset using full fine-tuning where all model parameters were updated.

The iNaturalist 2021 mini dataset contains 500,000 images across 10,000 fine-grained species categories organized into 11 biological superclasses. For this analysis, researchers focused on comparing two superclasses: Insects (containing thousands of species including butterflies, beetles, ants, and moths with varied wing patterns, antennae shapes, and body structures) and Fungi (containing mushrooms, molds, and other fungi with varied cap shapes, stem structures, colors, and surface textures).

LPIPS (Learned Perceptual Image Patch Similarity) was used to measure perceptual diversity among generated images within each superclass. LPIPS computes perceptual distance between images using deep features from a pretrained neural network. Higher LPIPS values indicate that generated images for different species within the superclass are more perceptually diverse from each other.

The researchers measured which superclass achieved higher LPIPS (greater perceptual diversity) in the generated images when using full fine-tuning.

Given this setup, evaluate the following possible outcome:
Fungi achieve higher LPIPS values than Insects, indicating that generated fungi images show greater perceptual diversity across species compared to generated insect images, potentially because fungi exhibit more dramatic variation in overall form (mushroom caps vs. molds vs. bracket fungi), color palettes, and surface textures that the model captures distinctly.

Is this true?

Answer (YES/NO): NO